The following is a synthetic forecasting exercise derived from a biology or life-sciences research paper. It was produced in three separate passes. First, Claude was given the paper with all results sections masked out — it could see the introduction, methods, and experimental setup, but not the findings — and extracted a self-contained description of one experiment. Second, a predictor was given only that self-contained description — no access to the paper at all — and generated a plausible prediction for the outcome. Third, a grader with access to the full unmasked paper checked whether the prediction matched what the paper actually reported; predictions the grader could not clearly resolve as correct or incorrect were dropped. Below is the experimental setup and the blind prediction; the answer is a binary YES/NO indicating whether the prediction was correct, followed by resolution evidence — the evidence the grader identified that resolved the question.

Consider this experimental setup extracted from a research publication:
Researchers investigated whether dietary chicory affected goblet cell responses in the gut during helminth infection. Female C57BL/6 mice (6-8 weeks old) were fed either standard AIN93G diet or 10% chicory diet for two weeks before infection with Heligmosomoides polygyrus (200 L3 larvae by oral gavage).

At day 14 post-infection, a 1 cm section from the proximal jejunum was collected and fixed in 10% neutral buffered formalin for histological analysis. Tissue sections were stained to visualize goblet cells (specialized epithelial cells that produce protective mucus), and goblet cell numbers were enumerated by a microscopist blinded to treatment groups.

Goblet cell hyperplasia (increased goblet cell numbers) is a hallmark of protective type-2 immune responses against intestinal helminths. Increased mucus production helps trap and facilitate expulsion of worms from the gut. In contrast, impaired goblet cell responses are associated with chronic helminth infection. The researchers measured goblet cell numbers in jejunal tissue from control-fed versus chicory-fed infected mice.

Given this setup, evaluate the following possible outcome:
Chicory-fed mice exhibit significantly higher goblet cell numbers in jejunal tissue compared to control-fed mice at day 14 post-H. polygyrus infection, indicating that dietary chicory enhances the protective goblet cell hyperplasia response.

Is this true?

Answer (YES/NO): NO